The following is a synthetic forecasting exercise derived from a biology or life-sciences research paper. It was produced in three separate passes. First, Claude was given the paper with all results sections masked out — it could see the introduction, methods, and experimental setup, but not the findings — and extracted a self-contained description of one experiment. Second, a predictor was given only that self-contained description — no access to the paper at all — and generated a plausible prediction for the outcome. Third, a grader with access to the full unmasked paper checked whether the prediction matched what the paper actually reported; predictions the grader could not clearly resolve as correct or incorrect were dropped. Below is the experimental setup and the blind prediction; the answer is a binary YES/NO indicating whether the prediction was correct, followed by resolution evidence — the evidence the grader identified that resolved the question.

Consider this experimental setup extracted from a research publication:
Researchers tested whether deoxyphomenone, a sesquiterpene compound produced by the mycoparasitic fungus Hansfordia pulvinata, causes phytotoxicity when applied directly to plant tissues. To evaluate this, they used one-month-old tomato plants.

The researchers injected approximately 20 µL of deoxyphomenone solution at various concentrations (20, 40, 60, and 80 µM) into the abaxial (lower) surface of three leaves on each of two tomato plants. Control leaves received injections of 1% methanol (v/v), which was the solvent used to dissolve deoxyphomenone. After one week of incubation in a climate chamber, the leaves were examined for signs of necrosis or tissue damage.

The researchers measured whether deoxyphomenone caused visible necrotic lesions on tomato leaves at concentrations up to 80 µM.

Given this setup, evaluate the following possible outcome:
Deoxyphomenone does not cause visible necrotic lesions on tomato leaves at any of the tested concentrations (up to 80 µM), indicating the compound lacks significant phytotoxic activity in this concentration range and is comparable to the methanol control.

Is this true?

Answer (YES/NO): YES